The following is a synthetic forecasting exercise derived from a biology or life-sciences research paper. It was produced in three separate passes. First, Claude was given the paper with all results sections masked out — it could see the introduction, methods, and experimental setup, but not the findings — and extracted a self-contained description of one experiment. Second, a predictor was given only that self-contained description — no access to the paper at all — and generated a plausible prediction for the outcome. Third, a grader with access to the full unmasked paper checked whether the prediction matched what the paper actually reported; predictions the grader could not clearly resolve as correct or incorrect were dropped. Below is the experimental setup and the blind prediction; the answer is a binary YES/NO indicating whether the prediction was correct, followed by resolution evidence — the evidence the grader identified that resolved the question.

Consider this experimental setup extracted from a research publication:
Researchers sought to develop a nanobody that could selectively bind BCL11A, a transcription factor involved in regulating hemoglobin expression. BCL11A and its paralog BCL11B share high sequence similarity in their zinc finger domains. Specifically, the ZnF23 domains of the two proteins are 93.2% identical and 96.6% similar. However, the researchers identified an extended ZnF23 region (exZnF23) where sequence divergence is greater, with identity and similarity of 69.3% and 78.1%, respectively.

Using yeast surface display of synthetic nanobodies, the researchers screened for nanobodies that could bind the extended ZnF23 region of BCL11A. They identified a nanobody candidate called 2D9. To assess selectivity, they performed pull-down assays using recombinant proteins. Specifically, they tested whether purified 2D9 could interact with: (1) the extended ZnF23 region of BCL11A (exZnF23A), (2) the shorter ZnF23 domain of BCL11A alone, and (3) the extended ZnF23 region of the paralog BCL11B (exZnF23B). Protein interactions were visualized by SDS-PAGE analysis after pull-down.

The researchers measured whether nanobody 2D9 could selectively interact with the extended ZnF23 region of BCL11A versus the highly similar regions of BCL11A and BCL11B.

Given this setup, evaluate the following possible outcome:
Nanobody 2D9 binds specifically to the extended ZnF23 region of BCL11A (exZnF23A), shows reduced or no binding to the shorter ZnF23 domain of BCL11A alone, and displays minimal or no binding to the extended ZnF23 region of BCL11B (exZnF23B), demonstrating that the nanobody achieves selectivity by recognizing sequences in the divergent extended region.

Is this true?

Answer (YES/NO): YES